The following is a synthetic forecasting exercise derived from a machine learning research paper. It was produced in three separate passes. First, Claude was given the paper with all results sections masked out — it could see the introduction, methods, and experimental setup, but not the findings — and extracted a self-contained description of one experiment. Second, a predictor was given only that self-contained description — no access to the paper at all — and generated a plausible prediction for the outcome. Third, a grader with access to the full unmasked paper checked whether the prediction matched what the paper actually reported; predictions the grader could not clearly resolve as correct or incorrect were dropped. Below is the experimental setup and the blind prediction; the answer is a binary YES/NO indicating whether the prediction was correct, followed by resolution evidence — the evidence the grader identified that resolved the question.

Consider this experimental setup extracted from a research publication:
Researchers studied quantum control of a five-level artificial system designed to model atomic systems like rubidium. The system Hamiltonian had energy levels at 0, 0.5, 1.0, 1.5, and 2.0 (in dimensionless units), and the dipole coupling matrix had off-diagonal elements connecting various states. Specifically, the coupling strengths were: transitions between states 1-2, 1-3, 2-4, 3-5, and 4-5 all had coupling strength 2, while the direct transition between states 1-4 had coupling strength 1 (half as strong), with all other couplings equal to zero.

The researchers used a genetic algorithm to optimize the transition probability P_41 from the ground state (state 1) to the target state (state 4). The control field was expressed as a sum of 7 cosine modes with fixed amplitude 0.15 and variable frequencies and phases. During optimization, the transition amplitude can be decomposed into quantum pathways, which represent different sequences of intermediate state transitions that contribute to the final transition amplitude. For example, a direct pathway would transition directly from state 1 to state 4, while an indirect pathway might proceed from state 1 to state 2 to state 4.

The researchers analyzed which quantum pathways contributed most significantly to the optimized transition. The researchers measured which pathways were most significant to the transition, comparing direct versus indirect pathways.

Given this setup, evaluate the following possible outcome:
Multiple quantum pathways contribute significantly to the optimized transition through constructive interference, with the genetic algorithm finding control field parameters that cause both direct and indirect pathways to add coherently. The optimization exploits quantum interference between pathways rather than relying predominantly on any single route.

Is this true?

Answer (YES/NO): NO